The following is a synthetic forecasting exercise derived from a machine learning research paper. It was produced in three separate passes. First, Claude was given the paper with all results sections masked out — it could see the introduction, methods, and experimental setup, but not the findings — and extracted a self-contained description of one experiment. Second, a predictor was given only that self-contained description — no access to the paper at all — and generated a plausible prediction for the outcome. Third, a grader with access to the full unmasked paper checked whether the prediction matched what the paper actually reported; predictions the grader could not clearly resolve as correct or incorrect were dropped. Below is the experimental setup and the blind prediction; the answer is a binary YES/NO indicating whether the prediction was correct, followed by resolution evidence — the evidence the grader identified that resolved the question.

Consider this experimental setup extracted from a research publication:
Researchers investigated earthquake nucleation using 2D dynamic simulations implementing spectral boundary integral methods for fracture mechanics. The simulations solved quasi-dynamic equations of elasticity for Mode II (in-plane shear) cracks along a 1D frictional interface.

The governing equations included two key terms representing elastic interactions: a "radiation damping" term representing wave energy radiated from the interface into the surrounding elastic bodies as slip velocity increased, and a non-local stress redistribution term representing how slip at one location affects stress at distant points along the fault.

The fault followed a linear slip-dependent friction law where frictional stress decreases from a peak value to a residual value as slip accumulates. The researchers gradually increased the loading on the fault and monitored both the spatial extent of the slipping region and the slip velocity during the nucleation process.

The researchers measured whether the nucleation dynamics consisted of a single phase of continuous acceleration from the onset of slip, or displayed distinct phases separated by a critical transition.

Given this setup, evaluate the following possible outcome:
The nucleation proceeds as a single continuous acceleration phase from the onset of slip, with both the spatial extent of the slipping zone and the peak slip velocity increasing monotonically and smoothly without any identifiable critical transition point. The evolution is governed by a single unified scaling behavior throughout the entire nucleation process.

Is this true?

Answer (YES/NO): NO